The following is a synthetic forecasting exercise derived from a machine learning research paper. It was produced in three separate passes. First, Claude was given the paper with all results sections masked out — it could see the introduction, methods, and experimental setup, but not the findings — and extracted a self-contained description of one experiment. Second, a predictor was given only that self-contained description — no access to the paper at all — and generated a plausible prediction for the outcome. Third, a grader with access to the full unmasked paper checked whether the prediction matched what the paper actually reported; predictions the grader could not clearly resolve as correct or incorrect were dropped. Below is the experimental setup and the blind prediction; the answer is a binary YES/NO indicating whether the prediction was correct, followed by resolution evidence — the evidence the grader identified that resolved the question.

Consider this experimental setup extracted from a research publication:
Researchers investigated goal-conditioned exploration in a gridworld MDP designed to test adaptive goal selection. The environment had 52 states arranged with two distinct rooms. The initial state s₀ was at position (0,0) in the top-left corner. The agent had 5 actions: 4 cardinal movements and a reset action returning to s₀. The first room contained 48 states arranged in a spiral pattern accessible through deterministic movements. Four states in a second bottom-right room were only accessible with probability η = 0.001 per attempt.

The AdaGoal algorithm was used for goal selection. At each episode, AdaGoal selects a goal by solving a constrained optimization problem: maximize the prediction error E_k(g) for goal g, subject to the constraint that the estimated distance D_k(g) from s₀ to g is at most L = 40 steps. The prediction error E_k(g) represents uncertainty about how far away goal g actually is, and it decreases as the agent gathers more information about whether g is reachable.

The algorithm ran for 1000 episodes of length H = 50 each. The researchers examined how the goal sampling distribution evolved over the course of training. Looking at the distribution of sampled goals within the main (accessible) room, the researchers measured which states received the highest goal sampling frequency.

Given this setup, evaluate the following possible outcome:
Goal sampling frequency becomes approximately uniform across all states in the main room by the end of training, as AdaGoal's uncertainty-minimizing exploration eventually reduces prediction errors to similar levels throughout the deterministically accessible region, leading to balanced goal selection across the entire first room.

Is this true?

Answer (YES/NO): NO